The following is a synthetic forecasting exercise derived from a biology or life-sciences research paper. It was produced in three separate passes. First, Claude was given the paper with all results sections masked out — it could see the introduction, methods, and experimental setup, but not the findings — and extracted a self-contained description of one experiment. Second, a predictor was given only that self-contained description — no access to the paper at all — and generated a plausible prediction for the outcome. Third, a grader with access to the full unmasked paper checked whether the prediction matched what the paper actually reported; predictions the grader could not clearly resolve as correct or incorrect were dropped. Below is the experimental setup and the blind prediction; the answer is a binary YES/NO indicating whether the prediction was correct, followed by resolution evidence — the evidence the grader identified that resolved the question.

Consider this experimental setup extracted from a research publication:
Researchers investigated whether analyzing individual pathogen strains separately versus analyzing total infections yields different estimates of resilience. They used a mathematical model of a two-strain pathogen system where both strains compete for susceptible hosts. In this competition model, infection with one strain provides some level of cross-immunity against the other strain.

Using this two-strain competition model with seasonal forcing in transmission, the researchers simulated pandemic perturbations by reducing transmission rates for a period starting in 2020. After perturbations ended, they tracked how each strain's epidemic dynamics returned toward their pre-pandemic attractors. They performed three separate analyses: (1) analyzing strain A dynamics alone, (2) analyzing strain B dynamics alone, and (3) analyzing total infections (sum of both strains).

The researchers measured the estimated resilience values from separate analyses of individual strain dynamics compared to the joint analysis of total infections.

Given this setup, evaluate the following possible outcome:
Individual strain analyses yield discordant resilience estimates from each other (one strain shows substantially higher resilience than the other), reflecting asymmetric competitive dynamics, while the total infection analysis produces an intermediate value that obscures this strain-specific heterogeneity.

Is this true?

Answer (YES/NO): NO